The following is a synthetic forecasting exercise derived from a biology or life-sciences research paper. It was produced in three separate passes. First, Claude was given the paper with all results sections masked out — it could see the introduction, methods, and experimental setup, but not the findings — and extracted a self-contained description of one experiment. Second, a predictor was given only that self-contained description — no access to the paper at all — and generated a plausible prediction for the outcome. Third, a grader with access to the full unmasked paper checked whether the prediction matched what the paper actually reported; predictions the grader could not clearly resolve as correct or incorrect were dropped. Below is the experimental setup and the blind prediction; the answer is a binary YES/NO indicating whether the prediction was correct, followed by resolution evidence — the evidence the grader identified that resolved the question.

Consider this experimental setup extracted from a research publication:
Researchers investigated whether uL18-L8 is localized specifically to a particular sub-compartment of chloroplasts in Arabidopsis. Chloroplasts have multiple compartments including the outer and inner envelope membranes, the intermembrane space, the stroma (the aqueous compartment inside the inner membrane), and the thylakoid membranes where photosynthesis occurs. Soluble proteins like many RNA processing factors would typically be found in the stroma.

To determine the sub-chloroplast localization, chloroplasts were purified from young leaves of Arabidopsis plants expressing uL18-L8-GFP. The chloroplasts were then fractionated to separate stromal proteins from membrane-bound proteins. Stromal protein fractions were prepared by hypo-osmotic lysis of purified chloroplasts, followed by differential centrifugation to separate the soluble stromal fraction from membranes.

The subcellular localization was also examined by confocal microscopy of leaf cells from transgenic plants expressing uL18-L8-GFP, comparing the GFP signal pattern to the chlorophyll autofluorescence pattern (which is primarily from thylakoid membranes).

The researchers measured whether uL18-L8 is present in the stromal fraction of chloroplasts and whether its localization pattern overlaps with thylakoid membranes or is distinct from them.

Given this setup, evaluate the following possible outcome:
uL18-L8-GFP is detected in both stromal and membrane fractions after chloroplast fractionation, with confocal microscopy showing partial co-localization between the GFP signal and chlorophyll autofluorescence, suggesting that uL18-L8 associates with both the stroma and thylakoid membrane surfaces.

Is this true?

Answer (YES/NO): NO